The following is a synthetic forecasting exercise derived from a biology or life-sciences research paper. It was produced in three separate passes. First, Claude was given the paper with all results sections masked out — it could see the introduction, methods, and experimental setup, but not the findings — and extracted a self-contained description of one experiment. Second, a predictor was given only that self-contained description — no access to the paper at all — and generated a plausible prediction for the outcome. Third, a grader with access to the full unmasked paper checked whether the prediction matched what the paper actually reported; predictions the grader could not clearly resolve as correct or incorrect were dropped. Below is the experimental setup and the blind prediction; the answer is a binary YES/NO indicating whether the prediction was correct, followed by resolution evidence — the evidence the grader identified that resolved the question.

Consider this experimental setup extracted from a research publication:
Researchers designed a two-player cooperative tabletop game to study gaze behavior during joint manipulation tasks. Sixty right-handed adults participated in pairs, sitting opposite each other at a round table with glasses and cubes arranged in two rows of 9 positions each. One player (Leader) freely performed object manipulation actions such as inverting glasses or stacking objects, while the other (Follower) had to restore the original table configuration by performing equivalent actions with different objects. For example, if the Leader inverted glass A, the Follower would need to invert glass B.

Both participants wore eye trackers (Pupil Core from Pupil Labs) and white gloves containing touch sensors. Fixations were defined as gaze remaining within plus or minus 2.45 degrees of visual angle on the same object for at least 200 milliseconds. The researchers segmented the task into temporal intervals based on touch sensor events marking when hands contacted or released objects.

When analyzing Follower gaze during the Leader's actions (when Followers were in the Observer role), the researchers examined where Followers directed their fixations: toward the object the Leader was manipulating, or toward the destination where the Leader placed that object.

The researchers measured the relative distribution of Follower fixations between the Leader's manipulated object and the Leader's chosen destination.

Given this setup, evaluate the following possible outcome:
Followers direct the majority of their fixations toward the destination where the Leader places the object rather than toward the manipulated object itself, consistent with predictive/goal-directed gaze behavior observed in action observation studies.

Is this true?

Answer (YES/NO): NO